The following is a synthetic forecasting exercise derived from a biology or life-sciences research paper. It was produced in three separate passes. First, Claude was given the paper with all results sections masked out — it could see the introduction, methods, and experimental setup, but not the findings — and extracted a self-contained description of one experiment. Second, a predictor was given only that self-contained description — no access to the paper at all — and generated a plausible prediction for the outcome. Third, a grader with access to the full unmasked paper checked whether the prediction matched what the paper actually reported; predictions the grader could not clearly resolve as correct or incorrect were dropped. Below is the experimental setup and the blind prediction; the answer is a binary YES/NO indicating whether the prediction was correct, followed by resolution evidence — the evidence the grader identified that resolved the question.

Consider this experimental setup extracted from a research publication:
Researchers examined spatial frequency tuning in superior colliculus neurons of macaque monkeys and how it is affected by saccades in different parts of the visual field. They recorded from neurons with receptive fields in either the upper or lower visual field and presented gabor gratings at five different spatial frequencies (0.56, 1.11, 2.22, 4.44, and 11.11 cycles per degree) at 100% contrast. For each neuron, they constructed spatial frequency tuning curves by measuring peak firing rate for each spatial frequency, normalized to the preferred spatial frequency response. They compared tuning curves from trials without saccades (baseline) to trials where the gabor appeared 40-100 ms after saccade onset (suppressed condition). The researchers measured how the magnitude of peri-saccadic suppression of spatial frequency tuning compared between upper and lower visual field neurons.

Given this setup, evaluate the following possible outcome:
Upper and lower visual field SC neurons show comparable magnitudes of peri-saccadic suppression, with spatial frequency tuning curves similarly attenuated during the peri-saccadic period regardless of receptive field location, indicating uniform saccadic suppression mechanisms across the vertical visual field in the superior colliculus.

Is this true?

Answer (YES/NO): NO